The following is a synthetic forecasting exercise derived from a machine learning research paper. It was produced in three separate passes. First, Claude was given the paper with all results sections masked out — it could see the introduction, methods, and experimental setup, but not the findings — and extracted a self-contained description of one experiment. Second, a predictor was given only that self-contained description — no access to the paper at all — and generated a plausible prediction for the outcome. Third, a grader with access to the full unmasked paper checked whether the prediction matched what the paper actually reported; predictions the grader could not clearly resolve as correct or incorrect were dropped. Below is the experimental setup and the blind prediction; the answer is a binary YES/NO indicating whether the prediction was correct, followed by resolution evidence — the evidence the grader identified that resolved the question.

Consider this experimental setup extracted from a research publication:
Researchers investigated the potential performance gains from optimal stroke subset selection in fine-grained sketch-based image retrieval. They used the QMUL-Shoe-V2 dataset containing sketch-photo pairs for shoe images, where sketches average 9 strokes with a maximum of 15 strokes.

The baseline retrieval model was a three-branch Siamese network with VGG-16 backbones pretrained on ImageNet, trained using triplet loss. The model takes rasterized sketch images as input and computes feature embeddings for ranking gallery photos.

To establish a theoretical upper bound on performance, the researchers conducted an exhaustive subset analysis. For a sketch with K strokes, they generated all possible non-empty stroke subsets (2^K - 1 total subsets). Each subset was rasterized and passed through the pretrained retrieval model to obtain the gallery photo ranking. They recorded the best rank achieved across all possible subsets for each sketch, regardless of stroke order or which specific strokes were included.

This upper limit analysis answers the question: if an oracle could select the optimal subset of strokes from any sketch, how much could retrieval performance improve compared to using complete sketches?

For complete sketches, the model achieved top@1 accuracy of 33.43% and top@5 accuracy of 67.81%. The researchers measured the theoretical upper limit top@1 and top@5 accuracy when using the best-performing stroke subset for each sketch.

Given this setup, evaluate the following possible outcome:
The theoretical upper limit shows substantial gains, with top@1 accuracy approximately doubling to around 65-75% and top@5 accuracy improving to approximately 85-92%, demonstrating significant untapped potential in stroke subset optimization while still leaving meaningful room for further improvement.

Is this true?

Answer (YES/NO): YES